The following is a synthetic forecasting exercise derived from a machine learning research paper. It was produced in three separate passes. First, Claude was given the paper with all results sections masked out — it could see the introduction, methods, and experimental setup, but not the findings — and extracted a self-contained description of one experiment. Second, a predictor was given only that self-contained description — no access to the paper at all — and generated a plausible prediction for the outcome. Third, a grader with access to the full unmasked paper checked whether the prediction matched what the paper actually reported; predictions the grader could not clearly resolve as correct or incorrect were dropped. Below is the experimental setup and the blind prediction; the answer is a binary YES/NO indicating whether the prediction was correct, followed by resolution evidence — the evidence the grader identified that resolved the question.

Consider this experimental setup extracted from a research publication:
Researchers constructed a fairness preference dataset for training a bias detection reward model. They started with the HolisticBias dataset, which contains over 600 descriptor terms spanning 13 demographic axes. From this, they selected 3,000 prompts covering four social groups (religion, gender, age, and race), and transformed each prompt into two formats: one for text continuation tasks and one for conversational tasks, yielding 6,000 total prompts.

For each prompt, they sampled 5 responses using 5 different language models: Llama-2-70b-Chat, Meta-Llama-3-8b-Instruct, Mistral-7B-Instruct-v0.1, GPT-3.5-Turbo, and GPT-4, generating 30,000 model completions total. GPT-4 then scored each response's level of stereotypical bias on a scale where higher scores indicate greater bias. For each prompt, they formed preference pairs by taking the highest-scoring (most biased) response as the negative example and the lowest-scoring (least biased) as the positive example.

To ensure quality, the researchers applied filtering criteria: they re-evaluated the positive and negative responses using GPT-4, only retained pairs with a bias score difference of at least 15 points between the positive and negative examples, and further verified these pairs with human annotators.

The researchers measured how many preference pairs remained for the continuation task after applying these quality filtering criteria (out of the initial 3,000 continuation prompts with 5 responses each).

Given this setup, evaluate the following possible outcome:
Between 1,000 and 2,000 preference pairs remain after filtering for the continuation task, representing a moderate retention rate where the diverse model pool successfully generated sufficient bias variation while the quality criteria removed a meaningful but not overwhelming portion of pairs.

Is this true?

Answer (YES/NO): NO